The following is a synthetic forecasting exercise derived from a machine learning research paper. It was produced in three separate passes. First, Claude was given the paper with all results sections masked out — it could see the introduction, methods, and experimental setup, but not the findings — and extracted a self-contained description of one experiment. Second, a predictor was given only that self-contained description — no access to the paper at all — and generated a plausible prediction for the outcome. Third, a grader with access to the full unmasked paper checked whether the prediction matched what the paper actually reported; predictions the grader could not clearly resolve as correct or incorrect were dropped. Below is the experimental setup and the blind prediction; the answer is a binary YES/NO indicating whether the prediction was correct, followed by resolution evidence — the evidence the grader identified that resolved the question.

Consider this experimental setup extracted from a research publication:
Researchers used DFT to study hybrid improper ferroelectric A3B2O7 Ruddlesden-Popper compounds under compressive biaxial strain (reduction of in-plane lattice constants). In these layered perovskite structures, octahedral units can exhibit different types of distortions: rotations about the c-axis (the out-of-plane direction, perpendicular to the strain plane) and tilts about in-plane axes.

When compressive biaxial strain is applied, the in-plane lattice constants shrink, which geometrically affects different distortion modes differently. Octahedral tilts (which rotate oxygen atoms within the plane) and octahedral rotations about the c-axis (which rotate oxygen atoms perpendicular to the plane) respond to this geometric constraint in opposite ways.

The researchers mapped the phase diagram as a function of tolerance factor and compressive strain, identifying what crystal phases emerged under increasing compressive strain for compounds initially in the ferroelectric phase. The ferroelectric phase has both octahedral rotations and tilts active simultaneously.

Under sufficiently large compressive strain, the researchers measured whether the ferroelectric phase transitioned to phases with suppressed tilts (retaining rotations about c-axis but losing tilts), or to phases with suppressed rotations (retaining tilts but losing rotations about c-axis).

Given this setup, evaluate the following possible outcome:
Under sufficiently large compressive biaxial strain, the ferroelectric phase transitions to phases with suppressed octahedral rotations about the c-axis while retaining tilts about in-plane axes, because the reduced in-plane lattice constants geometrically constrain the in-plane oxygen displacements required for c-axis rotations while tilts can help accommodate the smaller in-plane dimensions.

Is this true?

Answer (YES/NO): NO